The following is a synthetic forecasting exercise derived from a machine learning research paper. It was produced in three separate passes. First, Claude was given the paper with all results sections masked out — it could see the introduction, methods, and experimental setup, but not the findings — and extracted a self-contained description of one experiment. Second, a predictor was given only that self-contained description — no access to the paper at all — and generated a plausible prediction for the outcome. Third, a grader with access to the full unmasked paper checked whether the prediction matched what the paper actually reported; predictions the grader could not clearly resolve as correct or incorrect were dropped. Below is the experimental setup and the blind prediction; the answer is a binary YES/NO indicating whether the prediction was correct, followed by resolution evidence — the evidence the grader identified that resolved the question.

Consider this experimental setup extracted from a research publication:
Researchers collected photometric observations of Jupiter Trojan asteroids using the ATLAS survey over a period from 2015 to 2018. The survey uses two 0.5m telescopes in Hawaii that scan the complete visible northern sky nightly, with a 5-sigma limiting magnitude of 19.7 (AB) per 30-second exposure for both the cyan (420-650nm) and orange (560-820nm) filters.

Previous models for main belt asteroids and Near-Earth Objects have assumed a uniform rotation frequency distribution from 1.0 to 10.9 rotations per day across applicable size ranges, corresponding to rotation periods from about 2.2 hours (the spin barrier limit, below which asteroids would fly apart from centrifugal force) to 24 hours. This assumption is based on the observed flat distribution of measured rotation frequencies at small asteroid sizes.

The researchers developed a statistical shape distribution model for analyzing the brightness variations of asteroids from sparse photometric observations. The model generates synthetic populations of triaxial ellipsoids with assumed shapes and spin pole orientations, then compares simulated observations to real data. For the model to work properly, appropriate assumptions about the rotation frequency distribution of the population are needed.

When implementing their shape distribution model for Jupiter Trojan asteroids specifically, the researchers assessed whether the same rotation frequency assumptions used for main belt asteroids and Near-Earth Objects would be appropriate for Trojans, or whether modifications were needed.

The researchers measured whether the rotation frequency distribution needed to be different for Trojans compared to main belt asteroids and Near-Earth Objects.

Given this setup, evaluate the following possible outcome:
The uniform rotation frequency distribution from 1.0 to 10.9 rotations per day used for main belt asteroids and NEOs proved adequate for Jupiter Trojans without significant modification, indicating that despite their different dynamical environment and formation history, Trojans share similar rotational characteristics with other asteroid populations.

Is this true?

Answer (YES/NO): NO